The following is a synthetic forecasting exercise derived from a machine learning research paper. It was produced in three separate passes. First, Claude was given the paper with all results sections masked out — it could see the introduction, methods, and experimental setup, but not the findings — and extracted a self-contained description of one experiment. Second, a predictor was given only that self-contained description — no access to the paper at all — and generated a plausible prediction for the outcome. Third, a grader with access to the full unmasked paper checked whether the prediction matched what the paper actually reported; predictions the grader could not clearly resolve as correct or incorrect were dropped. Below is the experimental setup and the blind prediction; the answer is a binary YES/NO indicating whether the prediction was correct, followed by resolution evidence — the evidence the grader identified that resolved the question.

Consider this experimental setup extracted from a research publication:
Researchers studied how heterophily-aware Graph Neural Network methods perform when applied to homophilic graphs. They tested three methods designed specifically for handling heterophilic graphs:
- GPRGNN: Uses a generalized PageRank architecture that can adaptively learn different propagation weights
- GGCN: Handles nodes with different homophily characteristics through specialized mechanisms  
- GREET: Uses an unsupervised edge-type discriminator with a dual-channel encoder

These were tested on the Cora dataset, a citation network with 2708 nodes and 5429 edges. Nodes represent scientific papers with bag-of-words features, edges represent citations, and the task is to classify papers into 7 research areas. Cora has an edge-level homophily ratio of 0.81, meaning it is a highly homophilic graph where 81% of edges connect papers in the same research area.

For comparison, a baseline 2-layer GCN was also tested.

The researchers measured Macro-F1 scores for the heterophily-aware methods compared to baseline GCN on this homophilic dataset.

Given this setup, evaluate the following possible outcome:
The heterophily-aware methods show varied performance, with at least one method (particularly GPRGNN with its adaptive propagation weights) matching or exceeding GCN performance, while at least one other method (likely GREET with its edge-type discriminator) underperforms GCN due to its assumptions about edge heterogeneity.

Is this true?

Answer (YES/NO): NO